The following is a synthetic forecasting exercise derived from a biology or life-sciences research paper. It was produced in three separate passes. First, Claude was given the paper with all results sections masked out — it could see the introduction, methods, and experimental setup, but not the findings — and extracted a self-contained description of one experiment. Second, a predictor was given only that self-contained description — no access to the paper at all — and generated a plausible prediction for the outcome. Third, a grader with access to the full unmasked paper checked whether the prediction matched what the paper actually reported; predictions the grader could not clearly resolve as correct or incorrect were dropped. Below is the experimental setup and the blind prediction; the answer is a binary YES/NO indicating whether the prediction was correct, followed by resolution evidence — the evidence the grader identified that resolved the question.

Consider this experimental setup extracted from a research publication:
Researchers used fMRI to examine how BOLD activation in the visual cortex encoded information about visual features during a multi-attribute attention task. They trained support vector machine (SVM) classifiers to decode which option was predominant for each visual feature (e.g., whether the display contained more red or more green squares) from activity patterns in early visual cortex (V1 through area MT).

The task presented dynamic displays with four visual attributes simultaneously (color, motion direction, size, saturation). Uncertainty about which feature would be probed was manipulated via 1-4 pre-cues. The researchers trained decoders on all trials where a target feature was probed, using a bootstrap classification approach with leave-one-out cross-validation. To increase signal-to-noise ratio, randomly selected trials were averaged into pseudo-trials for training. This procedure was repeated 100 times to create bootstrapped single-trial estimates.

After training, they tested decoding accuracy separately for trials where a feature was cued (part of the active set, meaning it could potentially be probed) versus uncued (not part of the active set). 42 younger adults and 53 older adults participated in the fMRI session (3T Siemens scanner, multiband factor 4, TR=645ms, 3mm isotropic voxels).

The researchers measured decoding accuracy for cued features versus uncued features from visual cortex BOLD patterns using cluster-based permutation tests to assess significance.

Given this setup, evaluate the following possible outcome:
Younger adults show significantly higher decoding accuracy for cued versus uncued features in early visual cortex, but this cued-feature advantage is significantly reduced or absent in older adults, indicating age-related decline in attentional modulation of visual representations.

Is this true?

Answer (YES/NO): NO